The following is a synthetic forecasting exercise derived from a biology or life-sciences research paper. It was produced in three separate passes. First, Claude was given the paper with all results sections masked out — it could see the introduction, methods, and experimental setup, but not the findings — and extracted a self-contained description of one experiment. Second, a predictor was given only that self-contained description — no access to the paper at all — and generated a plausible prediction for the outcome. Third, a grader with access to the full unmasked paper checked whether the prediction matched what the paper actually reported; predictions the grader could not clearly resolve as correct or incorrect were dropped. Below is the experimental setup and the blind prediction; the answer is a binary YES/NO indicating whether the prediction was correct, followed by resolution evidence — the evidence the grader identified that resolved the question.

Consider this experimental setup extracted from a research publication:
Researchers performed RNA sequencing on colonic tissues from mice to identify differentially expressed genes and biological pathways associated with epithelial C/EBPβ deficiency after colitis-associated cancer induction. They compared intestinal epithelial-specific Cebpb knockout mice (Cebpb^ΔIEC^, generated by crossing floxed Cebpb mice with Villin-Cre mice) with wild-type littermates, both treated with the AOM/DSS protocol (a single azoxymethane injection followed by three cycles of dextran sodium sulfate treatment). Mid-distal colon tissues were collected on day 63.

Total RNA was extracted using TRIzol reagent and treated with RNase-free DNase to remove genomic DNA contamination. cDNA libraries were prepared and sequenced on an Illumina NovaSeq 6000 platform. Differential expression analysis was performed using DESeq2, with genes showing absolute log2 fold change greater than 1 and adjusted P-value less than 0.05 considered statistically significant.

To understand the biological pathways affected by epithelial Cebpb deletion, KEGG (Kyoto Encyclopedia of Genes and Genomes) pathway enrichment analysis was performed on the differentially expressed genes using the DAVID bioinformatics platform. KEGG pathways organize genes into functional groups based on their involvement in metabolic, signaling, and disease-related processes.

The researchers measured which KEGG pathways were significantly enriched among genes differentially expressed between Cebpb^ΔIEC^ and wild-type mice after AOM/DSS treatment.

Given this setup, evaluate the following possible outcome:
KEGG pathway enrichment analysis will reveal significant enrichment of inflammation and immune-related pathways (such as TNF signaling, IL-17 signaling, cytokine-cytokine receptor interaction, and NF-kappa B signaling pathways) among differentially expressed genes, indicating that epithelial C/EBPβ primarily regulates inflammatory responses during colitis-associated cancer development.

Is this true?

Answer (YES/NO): YES